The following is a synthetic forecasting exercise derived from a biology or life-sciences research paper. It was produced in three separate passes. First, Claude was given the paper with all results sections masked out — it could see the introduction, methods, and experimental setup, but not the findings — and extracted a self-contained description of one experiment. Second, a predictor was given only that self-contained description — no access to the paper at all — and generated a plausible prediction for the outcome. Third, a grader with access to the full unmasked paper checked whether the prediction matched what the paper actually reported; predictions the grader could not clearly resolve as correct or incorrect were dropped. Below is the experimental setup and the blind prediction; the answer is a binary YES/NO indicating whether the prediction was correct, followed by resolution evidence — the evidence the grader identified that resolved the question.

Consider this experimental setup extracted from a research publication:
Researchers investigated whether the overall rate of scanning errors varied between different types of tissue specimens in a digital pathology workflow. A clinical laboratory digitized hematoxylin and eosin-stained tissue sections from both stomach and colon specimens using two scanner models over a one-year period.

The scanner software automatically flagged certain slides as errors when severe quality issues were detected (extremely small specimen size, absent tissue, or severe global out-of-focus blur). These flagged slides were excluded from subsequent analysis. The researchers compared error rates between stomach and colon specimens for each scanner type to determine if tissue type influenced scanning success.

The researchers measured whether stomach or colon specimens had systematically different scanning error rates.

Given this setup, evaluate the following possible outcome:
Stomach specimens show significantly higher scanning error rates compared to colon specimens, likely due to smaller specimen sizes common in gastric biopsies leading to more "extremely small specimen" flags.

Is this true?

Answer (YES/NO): NO